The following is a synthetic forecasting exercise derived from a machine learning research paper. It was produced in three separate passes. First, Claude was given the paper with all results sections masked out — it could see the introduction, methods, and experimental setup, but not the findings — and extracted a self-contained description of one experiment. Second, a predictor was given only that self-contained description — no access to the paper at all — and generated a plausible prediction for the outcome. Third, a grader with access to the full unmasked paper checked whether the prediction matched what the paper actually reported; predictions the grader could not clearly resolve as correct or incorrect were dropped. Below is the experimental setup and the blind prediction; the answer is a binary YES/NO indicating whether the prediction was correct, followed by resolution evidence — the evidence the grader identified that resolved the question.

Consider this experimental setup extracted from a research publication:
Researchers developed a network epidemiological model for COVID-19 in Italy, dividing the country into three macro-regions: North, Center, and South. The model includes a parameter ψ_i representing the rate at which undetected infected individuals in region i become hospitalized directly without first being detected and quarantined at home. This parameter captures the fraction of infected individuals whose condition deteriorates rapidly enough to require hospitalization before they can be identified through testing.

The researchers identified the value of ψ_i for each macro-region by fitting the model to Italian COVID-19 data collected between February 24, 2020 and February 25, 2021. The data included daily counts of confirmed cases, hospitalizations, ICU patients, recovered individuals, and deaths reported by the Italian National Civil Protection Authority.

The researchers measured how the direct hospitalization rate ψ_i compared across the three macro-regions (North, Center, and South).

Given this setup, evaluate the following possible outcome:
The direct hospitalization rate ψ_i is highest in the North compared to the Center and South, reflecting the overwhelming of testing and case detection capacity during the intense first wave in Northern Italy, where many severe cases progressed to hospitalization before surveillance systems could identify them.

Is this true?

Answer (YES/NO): NO